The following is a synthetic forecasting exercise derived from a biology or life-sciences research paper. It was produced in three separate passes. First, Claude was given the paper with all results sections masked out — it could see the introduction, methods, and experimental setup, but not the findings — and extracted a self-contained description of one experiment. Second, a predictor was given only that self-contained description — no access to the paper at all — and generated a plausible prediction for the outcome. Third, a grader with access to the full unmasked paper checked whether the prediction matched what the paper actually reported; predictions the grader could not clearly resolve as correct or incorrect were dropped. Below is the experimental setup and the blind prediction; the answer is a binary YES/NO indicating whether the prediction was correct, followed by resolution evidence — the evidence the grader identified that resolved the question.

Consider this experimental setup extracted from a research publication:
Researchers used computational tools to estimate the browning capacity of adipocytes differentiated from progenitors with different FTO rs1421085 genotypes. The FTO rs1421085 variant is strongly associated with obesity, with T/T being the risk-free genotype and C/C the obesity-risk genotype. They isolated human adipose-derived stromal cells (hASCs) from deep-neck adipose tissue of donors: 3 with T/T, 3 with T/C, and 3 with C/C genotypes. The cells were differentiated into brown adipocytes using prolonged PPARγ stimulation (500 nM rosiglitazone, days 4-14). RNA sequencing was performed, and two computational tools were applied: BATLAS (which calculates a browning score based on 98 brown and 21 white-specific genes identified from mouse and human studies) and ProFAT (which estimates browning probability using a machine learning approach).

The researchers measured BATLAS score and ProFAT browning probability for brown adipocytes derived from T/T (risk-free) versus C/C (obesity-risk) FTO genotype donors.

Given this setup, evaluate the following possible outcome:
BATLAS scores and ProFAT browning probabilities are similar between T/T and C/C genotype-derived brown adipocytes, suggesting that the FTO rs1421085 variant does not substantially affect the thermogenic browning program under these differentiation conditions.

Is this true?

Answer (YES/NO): NO